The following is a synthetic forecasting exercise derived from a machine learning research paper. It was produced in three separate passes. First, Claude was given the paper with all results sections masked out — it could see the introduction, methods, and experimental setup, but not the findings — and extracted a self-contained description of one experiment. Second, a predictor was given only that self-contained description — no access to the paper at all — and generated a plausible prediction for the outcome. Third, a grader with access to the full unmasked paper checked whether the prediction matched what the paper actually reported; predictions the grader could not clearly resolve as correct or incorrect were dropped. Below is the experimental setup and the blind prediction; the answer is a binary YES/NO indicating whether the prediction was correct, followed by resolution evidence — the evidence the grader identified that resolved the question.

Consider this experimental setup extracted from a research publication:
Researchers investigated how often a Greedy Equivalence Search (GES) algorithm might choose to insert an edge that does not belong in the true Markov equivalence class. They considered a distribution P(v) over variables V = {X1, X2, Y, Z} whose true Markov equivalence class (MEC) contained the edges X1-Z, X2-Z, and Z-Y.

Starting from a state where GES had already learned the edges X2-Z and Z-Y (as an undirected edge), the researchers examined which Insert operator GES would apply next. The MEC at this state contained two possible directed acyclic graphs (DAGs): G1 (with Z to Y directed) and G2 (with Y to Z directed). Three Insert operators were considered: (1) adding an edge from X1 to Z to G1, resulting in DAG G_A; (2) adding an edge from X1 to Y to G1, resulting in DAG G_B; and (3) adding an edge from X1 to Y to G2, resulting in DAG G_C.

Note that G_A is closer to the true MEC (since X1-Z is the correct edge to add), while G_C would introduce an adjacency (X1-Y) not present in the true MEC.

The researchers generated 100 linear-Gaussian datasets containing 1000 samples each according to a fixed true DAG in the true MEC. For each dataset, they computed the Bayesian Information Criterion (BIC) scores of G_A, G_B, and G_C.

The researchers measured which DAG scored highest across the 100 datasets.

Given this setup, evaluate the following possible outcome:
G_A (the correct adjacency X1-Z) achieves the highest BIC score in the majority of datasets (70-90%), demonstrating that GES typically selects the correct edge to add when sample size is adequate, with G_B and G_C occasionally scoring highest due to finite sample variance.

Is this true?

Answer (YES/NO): NO